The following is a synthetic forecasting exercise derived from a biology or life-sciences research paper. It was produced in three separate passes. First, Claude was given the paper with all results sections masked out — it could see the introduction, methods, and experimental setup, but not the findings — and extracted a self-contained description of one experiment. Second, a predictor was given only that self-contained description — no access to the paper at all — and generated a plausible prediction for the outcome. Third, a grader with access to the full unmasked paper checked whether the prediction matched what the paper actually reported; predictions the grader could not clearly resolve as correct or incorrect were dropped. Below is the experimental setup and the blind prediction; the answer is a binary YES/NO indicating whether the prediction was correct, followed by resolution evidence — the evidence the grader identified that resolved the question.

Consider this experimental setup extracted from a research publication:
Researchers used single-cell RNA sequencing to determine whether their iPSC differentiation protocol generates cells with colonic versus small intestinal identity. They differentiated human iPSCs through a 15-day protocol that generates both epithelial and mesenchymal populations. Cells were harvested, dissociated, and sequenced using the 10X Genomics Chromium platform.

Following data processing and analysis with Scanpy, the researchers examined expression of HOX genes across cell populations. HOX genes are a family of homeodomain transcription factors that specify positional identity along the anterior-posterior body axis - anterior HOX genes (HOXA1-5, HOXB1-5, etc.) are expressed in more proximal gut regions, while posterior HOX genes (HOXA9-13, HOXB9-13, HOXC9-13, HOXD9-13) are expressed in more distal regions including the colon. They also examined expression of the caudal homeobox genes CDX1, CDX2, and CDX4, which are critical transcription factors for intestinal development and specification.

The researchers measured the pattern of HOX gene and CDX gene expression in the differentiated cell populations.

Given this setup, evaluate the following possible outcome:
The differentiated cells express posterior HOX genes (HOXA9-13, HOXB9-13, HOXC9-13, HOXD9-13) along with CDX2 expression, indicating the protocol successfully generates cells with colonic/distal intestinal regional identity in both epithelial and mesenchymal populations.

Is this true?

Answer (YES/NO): YES